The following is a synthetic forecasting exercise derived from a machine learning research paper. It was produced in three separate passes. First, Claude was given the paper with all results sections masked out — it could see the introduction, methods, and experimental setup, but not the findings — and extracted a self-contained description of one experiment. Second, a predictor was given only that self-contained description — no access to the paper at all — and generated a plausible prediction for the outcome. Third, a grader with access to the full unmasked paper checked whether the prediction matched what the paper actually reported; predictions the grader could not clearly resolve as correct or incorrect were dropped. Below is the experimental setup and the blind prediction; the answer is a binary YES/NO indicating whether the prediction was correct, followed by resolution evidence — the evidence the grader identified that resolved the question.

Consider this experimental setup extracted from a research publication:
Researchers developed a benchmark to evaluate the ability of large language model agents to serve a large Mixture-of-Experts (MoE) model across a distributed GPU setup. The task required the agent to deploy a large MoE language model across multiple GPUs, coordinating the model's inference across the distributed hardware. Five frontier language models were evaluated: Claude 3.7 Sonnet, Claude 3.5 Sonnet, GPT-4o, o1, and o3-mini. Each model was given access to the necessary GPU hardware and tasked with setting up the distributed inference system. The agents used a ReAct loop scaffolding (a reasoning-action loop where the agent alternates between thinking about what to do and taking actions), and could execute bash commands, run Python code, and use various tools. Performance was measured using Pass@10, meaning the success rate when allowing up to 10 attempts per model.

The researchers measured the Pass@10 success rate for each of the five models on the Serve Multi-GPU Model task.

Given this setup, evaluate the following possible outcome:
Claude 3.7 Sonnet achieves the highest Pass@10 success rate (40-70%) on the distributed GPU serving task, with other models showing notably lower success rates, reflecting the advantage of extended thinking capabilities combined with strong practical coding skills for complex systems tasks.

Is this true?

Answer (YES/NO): NO